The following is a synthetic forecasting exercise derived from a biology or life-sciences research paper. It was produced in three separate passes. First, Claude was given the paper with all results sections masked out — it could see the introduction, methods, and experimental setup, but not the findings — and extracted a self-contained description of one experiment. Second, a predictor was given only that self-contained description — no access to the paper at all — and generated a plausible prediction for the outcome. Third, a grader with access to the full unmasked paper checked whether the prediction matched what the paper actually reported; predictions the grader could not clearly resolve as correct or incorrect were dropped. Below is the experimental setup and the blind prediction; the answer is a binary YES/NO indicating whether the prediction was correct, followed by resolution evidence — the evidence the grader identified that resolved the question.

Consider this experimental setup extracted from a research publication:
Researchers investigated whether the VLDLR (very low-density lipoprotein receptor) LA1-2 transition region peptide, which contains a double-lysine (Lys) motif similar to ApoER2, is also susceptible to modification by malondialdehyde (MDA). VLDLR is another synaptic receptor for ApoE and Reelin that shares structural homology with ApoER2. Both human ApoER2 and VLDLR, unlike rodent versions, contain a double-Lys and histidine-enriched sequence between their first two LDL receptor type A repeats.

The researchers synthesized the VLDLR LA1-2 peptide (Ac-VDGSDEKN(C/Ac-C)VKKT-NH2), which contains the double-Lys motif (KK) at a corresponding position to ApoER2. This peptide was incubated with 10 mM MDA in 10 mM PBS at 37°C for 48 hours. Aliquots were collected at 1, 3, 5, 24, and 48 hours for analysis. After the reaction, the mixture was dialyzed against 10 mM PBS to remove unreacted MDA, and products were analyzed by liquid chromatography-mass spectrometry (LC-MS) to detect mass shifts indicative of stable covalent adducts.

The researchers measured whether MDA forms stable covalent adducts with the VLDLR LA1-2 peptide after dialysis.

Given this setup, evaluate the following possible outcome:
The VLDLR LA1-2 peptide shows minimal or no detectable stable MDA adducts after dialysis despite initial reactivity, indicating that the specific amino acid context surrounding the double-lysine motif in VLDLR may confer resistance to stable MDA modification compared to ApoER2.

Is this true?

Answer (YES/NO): NO